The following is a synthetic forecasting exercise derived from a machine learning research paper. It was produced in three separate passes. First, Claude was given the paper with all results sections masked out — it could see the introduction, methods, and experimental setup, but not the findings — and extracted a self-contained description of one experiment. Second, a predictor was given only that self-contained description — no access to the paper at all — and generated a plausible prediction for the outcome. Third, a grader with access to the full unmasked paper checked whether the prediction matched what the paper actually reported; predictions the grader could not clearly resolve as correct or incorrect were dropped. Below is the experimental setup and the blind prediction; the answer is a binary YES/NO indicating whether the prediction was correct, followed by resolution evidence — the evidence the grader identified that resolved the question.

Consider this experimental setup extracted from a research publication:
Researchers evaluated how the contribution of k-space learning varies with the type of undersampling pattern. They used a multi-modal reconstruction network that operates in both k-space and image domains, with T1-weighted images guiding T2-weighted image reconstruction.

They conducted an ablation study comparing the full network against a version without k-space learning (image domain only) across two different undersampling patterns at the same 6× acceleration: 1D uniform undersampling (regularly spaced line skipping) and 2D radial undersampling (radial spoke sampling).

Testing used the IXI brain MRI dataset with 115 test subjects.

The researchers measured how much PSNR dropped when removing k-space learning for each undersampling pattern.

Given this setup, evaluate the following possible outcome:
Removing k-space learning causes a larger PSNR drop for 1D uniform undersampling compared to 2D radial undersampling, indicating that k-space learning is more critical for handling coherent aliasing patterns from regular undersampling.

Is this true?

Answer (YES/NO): NO